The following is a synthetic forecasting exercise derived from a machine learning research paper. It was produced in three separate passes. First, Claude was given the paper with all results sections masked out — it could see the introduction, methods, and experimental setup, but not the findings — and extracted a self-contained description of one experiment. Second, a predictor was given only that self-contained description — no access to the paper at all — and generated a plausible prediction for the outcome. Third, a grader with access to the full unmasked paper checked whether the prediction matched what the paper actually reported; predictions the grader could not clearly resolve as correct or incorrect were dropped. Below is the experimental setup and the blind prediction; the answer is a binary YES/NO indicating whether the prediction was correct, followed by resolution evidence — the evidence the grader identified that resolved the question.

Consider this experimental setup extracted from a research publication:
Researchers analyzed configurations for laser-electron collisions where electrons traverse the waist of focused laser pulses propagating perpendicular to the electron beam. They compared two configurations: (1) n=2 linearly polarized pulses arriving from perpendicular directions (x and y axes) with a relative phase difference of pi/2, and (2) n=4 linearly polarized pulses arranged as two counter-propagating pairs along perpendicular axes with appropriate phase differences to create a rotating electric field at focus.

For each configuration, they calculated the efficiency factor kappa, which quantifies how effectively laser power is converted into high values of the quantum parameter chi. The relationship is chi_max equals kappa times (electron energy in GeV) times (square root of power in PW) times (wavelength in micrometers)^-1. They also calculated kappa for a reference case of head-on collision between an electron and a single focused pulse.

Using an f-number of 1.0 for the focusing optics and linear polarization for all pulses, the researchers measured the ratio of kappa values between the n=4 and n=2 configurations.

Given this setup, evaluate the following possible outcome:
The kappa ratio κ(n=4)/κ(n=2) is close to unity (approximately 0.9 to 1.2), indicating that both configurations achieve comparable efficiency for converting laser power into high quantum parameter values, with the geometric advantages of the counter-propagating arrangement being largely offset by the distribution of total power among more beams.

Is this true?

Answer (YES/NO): NO